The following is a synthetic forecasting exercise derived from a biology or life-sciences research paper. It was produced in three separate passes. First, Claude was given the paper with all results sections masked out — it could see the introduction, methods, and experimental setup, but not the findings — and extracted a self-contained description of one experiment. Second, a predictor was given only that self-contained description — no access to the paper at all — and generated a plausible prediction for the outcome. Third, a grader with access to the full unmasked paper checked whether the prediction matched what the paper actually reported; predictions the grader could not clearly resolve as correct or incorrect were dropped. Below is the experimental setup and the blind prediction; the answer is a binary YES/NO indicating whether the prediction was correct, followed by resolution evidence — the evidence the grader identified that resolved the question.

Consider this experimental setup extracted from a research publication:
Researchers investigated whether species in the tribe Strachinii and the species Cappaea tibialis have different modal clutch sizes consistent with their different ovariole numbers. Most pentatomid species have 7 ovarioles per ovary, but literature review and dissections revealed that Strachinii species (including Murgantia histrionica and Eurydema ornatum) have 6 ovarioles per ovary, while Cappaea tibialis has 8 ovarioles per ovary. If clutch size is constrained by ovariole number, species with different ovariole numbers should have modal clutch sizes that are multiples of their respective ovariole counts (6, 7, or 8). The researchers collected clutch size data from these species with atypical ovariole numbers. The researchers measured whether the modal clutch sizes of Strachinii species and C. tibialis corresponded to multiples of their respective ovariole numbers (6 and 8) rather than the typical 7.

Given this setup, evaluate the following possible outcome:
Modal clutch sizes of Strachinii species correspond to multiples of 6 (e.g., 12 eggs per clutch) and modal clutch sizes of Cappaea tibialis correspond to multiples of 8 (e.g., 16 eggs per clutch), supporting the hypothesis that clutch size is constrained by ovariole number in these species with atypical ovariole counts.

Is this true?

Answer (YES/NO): YES